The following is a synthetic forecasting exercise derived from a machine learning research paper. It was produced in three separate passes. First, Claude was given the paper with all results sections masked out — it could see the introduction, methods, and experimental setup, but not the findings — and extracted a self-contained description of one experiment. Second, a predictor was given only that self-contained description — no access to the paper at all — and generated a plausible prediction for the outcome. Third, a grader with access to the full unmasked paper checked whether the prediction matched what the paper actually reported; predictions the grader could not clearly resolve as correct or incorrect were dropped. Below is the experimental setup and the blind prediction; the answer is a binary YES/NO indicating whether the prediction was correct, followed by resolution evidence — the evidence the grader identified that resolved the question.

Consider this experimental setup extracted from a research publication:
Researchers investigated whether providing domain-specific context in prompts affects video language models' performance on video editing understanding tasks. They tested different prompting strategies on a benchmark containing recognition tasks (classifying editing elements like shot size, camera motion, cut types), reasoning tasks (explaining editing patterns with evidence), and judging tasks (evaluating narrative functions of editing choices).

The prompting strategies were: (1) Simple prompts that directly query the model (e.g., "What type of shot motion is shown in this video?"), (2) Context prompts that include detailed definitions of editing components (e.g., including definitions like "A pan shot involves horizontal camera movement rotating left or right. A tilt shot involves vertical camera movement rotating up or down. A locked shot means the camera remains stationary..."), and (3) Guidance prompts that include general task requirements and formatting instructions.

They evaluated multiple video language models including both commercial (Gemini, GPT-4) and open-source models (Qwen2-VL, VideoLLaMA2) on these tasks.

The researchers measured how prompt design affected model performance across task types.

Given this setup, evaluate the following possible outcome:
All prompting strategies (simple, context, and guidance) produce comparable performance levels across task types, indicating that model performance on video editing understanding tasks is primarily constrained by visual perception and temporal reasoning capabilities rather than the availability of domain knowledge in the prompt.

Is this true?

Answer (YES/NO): NO